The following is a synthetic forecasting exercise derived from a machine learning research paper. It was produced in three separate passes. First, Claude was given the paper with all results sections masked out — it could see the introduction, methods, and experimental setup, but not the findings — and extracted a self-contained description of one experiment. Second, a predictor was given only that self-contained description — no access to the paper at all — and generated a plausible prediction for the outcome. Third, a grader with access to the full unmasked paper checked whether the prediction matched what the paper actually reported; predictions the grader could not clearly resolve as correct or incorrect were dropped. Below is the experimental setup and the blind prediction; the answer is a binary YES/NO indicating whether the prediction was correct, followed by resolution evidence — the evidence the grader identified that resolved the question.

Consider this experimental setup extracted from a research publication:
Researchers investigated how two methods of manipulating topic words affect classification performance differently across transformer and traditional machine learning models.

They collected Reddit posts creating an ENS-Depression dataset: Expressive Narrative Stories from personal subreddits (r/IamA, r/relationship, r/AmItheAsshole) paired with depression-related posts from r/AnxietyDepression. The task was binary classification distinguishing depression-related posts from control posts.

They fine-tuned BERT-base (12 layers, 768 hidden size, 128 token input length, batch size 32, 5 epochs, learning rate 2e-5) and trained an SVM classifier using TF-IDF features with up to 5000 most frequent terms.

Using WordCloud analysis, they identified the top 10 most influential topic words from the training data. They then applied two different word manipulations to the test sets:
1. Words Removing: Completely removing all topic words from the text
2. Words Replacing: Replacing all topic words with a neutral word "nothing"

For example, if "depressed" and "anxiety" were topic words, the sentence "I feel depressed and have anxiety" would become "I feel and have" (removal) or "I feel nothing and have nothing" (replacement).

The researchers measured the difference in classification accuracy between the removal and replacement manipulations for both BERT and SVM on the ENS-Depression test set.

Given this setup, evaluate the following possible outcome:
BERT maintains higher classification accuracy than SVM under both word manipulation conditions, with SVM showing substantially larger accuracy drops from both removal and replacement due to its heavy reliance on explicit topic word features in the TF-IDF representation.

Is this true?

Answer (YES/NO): NO